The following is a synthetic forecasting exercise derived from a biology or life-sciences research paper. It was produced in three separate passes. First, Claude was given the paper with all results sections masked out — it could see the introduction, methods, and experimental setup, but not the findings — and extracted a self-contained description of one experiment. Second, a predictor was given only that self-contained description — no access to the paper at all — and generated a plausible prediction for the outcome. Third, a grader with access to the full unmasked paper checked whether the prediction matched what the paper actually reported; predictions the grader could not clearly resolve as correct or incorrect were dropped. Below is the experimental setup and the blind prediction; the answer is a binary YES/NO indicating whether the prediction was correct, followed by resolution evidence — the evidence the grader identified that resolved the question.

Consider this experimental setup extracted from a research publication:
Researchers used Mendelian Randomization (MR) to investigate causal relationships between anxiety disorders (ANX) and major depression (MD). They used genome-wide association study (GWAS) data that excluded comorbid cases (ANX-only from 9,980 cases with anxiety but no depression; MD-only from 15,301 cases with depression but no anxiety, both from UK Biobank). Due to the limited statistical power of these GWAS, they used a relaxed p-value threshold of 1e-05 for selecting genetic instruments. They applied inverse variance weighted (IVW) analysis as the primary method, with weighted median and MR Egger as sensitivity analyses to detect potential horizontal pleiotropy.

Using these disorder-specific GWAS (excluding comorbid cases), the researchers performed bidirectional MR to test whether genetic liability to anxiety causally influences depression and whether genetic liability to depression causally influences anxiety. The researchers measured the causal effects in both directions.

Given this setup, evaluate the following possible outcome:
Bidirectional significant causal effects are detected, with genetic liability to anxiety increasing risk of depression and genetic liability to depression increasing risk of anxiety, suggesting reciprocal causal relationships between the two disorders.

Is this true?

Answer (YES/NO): NO